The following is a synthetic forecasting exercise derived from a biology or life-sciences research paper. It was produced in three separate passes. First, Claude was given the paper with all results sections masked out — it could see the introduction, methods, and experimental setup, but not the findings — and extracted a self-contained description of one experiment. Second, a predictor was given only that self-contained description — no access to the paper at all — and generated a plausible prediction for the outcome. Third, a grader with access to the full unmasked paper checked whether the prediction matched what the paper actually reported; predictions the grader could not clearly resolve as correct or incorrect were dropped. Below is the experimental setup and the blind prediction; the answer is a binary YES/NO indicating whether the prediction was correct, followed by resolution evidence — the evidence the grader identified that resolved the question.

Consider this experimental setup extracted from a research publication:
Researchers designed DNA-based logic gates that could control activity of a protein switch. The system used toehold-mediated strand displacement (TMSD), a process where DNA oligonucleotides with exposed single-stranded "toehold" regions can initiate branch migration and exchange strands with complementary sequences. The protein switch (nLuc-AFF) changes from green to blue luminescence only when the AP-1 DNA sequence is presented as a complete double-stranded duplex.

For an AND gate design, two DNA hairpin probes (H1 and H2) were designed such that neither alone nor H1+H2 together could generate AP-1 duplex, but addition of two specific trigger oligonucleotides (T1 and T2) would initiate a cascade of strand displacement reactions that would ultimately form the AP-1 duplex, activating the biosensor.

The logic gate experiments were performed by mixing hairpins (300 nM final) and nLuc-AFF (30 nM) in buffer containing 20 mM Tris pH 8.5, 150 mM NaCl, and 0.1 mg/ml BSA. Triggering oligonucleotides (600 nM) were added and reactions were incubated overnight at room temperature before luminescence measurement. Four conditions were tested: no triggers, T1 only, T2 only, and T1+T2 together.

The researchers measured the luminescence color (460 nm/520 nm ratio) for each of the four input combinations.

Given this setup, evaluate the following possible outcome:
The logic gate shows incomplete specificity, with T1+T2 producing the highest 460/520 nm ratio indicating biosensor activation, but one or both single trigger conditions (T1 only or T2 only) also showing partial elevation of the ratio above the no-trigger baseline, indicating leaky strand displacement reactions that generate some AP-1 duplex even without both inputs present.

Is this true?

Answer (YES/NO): NO